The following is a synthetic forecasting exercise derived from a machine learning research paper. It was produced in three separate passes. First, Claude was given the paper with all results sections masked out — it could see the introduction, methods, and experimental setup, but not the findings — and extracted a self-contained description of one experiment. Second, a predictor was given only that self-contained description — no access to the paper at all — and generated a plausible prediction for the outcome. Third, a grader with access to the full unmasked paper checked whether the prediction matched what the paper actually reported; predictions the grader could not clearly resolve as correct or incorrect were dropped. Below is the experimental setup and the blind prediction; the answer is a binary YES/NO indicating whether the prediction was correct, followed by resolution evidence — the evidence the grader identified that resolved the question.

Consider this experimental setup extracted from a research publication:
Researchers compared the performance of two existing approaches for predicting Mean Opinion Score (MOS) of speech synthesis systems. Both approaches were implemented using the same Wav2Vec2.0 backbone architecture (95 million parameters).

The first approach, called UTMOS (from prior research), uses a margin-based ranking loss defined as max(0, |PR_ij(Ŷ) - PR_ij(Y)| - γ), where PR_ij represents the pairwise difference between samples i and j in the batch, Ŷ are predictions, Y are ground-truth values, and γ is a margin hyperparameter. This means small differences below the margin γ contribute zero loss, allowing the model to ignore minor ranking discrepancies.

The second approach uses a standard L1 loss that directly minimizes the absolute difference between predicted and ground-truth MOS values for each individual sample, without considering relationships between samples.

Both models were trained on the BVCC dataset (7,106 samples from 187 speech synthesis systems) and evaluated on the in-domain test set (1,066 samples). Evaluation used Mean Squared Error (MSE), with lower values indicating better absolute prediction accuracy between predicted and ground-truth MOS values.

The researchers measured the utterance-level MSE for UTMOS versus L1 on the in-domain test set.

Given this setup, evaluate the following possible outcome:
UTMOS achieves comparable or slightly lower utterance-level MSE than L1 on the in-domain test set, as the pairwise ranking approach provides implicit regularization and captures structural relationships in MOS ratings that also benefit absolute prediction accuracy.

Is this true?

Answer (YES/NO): NO